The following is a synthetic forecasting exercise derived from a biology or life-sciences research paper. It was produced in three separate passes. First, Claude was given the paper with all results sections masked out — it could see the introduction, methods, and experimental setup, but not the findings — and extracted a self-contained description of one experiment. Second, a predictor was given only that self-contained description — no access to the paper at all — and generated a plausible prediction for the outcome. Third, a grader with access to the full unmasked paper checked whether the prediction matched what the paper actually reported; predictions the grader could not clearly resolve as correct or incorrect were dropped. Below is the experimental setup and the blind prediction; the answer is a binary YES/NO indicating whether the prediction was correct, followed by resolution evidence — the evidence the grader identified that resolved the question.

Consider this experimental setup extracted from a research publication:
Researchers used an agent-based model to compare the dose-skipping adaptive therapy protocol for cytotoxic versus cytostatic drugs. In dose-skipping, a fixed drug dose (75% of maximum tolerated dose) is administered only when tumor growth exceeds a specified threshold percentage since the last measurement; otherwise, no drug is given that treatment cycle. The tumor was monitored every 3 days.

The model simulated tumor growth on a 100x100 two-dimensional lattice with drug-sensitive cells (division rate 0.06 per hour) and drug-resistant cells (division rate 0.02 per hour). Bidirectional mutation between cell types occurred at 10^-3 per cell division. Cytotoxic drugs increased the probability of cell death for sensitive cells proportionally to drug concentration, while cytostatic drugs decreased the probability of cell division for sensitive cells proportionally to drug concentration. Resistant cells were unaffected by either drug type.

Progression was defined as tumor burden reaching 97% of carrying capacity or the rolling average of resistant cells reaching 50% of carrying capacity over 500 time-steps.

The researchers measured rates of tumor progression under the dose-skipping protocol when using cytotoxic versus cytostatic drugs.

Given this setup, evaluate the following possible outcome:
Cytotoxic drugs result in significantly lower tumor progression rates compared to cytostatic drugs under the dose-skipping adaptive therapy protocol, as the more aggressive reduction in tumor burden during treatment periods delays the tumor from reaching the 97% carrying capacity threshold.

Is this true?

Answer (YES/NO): YES